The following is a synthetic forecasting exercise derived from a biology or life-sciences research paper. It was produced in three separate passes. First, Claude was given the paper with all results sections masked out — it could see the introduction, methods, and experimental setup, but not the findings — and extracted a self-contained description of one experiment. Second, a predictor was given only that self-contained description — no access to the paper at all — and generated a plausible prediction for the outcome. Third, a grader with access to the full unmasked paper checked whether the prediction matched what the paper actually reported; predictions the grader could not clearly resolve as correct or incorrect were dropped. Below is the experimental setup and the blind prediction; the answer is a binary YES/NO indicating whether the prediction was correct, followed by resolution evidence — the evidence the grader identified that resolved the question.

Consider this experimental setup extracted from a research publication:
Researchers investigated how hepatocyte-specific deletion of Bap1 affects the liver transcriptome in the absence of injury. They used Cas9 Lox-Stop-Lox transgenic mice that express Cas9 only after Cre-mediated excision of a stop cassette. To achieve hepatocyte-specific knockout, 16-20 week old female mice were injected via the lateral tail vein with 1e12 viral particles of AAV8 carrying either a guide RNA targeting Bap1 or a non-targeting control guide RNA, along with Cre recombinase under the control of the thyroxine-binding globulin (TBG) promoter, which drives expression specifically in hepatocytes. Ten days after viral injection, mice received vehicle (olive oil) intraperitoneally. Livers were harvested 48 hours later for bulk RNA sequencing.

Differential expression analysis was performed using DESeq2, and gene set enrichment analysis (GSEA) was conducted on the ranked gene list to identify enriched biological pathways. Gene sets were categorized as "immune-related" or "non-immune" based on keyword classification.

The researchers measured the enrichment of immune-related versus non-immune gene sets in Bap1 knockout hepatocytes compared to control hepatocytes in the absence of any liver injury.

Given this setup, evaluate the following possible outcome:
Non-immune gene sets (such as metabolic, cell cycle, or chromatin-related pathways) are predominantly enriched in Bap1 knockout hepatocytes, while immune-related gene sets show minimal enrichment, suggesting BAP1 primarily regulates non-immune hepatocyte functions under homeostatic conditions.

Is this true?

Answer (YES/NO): NO